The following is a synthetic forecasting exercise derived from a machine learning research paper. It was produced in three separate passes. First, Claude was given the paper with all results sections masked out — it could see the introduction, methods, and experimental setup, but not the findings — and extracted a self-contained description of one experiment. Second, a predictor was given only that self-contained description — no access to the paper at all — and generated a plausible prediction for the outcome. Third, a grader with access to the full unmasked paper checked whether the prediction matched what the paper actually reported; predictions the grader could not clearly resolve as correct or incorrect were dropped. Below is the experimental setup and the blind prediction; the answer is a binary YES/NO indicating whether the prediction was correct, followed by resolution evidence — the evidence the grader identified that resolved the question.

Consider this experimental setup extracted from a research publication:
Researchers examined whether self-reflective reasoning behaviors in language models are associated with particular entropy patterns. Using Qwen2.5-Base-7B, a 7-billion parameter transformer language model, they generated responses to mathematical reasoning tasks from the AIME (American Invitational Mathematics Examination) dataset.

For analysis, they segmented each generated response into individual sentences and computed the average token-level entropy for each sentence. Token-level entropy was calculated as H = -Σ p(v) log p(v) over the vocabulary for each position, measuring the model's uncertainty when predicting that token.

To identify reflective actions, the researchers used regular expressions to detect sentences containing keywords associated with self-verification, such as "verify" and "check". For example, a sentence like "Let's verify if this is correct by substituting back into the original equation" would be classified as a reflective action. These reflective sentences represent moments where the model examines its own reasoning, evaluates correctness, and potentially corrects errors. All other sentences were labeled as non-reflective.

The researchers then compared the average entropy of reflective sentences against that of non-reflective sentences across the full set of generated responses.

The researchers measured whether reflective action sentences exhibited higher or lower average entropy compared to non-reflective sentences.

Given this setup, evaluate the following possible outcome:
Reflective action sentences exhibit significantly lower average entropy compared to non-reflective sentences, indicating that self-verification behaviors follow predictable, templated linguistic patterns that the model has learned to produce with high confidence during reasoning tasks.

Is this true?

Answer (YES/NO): NO